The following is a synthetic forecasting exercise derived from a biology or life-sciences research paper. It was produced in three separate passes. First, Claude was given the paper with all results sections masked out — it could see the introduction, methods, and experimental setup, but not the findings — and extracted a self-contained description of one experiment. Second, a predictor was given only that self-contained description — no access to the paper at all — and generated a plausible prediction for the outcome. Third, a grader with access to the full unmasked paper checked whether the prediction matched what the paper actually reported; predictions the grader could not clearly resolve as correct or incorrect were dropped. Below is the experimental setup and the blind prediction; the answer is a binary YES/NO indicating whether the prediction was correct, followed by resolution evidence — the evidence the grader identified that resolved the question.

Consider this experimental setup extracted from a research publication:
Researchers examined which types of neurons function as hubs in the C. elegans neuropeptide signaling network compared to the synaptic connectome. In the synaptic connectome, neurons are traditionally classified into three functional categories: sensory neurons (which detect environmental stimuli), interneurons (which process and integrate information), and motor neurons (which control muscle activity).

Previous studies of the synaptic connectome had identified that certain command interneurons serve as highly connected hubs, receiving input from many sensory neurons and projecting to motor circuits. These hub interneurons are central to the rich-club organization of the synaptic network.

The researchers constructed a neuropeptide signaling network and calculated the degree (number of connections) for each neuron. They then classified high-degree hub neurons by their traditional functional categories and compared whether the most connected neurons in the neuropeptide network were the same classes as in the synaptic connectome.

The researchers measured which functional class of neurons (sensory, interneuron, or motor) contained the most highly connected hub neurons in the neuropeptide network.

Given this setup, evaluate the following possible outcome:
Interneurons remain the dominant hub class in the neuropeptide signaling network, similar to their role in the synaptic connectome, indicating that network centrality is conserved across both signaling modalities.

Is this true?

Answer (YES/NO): NO